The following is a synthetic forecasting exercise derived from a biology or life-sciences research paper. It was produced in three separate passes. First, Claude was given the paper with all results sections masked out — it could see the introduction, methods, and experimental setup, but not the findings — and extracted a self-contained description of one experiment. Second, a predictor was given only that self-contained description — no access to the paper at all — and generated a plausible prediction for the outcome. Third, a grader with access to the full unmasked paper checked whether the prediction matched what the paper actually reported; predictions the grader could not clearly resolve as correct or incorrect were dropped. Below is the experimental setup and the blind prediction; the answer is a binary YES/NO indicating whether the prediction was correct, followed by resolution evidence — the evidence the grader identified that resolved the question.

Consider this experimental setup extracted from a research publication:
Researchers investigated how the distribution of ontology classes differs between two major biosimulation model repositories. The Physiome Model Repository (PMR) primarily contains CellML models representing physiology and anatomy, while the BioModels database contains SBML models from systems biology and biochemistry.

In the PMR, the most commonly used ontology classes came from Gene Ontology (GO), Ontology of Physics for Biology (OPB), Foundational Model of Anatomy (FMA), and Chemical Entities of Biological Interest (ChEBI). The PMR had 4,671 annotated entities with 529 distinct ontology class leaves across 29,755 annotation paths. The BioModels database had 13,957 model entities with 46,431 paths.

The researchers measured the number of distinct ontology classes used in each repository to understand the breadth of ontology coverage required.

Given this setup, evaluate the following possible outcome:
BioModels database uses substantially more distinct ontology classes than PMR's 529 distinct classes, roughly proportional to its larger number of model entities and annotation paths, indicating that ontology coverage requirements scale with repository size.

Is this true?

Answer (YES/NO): NO